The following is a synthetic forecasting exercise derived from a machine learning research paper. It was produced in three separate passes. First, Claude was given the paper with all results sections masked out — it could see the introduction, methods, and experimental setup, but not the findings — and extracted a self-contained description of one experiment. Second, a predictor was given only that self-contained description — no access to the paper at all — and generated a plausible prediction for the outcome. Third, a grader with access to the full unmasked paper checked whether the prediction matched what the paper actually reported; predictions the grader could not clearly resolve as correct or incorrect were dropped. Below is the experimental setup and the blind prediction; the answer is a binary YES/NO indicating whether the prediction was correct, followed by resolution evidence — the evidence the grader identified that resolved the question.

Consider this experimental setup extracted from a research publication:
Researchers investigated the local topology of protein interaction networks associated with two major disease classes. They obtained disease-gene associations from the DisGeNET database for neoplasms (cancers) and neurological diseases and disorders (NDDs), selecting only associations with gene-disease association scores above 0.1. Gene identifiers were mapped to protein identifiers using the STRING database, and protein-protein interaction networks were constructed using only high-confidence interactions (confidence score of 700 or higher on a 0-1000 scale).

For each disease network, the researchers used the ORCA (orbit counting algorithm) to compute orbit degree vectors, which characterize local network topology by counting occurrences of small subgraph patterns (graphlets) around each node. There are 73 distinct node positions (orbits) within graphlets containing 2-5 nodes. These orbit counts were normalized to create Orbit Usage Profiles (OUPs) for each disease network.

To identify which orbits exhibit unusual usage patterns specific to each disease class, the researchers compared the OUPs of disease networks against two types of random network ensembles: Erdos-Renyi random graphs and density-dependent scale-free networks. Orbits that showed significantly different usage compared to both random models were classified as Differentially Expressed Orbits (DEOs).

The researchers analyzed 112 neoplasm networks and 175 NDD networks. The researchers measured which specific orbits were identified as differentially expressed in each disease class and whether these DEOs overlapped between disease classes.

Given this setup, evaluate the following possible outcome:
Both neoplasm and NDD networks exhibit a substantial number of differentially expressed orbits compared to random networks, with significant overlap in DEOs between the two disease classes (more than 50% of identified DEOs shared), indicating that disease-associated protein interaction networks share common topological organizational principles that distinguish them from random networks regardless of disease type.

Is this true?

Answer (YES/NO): NO